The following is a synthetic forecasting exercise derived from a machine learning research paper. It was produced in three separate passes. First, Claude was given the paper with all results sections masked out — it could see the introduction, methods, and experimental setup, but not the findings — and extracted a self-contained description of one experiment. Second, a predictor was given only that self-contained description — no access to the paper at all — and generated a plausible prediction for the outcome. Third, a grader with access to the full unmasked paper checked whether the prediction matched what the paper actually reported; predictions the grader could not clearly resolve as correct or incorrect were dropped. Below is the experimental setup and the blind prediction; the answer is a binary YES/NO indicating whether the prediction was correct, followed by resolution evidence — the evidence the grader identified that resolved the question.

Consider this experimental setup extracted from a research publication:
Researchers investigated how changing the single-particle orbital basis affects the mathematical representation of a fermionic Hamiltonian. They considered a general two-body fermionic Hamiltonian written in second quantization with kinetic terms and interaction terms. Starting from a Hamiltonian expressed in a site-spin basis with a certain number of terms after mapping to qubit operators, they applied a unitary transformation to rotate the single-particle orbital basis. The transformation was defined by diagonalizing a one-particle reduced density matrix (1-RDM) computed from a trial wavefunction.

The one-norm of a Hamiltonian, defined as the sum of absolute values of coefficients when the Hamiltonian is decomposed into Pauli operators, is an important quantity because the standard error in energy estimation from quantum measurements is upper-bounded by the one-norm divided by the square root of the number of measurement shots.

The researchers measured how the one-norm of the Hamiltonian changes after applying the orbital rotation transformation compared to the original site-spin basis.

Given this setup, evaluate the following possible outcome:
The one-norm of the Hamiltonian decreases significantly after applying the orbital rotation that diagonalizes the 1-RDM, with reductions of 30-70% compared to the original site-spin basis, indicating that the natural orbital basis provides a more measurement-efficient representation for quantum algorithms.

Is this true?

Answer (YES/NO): NO